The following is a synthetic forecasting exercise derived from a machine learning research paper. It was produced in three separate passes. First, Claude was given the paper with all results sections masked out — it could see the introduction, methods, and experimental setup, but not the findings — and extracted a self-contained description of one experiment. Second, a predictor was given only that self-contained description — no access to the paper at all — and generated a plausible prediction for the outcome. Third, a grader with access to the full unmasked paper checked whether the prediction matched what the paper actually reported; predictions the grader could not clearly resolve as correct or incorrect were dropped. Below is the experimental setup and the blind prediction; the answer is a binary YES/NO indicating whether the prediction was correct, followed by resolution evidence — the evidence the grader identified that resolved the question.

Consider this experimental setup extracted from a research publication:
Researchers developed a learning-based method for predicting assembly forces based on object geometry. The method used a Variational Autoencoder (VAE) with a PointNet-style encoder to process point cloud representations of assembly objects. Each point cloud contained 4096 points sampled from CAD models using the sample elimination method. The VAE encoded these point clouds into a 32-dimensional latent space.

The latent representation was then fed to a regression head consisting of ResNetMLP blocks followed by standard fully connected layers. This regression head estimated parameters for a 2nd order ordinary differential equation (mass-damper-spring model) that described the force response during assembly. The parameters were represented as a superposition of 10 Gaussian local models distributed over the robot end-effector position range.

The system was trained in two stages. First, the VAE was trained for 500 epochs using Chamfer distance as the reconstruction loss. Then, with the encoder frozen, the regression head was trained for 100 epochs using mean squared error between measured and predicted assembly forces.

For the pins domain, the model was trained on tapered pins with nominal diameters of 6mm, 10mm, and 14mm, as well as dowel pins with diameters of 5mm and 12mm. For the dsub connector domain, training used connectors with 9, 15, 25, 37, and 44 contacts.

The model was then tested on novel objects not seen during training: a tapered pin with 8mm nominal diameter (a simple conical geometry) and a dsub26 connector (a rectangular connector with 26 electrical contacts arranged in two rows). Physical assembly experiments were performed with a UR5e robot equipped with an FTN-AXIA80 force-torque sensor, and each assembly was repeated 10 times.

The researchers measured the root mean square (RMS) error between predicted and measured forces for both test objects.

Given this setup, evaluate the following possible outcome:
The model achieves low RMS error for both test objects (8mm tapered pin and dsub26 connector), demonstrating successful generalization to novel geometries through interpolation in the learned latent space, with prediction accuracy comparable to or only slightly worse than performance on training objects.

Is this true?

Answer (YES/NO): NO